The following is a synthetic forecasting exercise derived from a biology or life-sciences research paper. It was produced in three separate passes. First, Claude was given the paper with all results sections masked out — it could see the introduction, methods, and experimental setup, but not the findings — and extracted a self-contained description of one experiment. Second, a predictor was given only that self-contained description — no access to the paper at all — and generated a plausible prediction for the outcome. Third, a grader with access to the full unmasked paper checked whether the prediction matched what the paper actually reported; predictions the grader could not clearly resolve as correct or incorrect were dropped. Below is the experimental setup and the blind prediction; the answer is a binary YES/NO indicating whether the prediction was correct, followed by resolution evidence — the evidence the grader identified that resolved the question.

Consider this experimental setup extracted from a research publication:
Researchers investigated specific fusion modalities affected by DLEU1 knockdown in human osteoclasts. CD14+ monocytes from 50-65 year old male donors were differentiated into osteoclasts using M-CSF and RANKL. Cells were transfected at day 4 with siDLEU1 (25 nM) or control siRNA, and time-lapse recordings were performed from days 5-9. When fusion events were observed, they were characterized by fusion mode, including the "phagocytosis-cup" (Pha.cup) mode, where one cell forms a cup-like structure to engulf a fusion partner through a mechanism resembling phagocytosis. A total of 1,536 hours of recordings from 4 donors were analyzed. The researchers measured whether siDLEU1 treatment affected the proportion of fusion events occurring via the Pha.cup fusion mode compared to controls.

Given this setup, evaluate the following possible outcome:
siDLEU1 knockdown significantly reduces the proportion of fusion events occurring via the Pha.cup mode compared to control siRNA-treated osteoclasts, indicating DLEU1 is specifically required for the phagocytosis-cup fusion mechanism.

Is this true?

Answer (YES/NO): YES